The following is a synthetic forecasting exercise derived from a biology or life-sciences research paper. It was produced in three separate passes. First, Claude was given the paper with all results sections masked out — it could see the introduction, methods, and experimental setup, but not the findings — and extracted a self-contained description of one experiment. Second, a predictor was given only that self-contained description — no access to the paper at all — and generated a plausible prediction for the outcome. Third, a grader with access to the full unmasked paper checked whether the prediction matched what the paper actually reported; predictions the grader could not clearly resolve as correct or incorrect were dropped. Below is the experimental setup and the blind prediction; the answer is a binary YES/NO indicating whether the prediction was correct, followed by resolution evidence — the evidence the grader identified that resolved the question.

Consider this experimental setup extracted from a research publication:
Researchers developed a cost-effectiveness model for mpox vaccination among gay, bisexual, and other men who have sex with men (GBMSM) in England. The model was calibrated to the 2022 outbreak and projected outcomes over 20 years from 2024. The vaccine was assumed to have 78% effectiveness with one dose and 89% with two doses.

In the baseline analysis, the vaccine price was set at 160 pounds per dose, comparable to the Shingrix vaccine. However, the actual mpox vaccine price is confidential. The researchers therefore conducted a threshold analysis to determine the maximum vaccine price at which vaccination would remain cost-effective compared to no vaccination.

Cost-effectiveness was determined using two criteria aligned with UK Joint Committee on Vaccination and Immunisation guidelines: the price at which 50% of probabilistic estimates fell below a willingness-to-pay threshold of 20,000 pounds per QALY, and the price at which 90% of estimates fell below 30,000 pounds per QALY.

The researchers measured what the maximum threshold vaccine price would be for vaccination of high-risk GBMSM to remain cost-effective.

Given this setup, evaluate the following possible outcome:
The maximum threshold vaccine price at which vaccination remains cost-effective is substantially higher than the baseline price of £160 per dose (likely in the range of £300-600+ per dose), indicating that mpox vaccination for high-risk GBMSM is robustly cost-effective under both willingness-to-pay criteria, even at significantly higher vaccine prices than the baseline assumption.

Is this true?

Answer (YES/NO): YES